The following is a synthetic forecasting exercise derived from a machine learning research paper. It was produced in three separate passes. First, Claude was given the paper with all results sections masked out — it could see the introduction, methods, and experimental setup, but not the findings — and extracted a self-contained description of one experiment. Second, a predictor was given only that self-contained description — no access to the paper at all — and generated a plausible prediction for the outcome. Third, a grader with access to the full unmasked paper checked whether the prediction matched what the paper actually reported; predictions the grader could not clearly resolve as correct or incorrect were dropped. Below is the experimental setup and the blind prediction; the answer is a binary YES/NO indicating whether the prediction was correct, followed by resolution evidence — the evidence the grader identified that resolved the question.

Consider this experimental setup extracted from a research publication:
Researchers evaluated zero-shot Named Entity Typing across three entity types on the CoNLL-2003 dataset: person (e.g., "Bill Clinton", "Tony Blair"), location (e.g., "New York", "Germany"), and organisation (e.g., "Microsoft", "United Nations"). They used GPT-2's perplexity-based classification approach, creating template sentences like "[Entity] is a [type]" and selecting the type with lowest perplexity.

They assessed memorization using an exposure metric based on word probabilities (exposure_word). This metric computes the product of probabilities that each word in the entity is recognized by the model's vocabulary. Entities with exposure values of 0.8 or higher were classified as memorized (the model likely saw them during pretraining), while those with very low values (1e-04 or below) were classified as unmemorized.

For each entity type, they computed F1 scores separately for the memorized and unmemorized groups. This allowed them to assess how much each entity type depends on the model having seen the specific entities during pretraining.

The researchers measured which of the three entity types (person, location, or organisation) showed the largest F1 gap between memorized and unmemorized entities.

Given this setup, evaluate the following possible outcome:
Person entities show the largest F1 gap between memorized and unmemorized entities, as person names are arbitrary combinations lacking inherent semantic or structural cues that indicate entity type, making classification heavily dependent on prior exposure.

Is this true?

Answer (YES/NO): NO